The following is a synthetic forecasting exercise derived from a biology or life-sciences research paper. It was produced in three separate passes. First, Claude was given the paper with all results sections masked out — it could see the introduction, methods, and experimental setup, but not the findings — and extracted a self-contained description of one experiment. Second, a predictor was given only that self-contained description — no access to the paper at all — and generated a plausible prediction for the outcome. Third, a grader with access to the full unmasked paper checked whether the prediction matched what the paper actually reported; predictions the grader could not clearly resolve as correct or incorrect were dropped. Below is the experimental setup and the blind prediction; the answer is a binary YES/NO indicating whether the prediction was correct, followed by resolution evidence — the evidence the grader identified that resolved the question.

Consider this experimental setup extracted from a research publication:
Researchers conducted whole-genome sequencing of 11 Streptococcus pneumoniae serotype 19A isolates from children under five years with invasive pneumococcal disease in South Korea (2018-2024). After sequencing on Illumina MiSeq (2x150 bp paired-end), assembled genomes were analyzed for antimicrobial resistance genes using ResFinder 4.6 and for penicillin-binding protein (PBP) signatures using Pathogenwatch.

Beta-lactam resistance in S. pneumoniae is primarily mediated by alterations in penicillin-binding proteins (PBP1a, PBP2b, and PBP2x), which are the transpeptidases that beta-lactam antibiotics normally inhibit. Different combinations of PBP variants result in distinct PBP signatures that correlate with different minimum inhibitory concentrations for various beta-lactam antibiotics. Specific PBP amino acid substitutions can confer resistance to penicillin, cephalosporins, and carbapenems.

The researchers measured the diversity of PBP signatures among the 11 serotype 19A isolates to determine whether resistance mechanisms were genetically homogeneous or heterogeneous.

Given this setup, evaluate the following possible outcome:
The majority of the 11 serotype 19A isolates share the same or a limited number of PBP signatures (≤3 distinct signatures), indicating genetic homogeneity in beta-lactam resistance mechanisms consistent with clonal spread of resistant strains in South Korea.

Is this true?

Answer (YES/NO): YES